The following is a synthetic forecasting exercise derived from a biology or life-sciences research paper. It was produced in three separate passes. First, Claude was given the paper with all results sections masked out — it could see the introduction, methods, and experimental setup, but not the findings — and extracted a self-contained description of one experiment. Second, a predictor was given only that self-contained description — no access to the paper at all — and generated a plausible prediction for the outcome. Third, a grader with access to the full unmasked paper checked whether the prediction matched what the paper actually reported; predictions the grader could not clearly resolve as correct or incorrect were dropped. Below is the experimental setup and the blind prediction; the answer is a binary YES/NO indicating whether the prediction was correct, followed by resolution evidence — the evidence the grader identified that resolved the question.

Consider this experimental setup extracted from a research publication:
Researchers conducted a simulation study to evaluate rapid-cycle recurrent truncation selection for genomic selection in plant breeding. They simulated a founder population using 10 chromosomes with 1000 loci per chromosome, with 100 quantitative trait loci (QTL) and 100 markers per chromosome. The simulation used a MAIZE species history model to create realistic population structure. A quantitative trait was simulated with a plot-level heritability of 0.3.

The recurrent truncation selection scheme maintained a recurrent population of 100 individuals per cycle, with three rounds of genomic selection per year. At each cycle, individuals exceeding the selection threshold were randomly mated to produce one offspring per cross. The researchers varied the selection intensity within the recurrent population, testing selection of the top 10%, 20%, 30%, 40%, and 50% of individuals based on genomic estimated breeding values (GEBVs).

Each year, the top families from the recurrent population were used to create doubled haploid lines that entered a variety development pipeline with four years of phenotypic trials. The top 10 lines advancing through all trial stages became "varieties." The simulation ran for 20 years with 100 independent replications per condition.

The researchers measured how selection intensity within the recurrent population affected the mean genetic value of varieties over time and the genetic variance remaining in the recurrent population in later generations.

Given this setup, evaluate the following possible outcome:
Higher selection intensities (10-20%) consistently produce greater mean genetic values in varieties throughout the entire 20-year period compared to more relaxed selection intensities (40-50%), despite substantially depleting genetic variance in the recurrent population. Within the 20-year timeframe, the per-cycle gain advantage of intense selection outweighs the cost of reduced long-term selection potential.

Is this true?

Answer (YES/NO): NO